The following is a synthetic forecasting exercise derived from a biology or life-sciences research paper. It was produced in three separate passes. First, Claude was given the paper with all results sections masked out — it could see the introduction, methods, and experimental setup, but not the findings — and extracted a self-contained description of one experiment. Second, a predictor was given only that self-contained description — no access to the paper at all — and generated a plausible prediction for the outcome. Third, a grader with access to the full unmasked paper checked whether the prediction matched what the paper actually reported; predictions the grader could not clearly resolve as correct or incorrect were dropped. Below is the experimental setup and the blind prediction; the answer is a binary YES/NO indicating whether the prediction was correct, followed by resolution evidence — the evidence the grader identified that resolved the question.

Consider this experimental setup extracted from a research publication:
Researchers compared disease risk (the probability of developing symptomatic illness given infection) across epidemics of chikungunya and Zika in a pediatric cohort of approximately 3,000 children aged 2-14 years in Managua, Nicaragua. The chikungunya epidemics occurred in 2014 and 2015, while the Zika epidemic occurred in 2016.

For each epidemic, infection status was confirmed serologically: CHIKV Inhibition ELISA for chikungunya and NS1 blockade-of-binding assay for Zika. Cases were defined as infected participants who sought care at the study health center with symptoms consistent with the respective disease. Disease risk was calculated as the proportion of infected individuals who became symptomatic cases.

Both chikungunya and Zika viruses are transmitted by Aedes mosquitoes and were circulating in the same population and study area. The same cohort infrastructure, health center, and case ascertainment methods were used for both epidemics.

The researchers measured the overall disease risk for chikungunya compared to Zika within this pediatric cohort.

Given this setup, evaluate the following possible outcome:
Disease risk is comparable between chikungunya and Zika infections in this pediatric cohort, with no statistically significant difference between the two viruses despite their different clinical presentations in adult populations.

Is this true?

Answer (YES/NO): NO